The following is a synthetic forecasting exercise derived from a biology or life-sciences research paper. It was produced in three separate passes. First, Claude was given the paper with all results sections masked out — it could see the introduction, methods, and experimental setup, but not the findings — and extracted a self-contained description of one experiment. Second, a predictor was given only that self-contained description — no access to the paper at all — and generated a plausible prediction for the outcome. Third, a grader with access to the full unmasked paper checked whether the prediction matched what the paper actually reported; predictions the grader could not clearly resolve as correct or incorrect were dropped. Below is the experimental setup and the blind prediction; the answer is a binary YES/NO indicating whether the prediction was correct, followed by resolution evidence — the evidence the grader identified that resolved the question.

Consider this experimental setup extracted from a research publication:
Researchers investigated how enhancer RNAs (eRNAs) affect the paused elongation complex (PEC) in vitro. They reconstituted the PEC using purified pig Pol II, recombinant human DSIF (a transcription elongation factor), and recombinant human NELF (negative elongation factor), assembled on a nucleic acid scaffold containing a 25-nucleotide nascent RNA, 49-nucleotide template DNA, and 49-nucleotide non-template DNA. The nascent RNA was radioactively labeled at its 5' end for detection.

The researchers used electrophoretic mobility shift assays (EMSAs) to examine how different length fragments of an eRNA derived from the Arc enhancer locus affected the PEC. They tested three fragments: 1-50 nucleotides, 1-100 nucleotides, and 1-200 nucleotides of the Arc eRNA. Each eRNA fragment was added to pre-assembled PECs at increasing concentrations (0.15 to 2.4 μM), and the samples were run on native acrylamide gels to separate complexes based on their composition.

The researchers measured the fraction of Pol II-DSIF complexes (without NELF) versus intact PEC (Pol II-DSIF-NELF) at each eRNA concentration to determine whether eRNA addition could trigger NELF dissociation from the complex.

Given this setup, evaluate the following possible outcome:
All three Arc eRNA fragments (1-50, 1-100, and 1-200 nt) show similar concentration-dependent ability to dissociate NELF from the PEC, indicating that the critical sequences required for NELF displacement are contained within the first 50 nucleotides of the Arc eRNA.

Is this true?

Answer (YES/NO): NO